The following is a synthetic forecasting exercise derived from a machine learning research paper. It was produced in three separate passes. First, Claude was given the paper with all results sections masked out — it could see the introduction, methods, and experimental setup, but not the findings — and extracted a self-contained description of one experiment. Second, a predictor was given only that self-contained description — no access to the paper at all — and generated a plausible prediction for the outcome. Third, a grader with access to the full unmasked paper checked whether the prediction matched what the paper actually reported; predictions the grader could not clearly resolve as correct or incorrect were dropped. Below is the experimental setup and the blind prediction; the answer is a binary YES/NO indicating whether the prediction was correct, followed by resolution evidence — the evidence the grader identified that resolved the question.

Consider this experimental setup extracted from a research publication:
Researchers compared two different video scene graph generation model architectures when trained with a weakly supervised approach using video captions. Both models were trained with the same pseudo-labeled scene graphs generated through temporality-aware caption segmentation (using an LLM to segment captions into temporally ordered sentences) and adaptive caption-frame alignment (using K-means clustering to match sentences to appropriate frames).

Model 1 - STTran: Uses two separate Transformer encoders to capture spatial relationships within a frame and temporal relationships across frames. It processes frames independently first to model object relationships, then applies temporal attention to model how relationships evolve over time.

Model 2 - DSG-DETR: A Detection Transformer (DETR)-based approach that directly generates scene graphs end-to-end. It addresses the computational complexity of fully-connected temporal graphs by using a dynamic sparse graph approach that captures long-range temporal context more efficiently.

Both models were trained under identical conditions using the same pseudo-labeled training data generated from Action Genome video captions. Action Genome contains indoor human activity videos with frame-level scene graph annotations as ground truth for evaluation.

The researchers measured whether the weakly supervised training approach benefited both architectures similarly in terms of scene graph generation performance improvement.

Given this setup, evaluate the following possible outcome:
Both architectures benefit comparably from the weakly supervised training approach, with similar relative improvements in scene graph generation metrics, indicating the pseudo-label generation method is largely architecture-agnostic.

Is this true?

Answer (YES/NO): YES